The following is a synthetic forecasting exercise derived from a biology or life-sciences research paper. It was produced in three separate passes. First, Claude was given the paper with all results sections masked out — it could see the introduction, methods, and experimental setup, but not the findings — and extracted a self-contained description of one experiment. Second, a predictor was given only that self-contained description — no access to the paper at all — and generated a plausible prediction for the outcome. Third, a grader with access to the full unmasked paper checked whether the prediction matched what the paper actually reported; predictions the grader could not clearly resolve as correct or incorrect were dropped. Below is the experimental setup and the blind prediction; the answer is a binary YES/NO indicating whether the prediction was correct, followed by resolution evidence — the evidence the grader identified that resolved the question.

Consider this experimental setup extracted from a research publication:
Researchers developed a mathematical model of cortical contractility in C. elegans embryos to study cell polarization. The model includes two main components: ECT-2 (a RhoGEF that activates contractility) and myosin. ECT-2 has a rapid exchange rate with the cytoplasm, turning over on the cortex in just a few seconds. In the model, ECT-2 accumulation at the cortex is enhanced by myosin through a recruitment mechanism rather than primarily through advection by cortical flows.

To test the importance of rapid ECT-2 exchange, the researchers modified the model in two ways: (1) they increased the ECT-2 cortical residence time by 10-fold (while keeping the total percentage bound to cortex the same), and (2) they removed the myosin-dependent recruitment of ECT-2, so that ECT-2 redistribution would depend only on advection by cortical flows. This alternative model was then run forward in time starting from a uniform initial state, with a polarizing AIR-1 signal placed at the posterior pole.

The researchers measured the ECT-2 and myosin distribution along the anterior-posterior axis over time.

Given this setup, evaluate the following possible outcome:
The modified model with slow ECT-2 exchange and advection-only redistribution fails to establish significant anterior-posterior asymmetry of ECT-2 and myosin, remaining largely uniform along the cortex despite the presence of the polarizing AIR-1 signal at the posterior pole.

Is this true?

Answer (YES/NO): NO